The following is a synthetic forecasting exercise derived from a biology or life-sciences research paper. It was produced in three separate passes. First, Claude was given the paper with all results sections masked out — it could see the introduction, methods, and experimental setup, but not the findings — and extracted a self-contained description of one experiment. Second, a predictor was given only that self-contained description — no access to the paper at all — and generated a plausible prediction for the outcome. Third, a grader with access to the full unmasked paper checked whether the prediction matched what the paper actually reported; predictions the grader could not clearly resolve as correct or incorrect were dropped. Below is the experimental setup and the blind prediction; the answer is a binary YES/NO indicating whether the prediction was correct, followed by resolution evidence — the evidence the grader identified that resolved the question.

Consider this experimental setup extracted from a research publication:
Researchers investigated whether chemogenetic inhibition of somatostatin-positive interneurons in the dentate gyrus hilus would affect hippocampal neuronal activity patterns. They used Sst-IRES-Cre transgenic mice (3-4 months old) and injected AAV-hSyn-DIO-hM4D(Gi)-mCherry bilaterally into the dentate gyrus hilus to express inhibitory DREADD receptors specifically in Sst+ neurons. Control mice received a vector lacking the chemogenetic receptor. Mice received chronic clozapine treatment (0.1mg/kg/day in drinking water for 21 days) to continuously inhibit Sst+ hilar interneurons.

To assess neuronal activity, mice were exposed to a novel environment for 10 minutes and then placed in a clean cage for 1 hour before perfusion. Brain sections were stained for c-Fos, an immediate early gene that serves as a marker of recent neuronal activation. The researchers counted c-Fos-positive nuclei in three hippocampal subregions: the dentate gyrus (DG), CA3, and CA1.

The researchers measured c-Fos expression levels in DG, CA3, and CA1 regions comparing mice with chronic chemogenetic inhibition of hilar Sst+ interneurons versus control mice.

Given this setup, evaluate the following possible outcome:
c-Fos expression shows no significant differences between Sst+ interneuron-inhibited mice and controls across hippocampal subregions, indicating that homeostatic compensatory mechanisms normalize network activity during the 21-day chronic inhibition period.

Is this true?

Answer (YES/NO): NO